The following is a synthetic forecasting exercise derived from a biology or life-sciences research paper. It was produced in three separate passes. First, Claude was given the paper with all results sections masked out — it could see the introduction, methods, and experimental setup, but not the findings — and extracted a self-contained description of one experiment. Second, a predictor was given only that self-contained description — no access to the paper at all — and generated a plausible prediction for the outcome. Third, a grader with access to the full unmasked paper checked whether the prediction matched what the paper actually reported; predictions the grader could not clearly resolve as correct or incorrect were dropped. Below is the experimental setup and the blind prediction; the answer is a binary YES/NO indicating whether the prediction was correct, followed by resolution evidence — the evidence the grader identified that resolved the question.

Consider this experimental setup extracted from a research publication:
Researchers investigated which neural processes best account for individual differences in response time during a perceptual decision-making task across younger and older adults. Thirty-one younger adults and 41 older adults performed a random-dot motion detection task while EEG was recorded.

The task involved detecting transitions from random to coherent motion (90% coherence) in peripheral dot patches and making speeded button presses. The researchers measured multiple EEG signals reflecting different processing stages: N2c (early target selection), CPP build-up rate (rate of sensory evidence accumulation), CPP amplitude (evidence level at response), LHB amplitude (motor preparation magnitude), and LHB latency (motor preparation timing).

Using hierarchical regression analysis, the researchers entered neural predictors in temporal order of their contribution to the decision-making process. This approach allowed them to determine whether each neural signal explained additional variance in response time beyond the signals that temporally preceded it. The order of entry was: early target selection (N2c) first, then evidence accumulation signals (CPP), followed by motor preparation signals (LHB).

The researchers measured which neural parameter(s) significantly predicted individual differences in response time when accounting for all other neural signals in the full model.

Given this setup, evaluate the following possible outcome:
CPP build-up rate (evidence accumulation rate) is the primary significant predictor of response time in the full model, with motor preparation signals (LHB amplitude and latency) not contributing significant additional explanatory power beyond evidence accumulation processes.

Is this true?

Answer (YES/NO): NO